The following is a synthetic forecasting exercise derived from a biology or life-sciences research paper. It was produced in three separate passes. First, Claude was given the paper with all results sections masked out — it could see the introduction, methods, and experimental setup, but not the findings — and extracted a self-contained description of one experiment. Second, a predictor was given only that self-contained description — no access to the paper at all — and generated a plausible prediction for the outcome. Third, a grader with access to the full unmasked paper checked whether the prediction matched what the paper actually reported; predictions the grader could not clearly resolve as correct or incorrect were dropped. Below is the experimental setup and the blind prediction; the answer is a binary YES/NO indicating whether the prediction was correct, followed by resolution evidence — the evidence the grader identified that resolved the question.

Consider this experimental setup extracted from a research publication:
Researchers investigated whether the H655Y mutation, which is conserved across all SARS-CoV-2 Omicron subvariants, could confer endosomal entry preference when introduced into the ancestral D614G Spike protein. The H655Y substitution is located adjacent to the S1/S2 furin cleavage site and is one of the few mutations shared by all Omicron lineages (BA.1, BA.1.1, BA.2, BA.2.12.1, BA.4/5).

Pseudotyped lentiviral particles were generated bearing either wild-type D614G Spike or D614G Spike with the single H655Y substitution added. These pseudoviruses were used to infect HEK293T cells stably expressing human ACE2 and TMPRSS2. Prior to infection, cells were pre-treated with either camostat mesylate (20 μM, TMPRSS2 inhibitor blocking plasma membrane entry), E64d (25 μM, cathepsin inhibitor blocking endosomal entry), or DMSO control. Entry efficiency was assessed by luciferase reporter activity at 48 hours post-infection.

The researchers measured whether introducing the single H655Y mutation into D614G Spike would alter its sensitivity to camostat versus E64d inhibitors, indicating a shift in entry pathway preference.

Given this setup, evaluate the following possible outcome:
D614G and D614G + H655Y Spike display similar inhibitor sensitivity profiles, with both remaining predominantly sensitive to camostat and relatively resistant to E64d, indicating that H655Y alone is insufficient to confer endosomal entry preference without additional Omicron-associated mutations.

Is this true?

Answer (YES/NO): NO